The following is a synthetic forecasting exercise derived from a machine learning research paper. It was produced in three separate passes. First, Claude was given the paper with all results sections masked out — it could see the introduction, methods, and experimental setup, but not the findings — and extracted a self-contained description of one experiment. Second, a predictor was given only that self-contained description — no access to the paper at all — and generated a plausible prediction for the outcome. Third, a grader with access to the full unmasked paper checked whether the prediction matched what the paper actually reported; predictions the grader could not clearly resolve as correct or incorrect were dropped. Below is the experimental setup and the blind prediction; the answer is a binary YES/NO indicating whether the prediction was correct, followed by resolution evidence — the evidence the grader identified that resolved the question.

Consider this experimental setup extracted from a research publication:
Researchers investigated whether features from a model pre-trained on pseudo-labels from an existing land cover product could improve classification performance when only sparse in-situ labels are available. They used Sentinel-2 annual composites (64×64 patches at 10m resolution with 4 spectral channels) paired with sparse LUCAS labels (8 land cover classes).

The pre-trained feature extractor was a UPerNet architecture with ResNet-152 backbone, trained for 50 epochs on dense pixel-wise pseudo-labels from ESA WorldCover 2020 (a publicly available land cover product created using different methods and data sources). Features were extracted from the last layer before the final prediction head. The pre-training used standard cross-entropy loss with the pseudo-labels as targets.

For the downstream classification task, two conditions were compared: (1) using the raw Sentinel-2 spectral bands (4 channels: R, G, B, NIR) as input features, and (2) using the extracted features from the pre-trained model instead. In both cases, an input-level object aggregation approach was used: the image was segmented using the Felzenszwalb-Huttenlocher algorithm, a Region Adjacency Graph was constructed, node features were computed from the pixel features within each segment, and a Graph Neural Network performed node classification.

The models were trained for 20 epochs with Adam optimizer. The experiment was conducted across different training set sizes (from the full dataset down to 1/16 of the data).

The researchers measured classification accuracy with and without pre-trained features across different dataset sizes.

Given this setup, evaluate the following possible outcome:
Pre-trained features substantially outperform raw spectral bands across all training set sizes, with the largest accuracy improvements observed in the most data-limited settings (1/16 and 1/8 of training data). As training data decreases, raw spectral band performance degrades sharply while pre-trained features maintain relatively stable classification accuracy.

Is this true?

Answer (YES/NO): YES